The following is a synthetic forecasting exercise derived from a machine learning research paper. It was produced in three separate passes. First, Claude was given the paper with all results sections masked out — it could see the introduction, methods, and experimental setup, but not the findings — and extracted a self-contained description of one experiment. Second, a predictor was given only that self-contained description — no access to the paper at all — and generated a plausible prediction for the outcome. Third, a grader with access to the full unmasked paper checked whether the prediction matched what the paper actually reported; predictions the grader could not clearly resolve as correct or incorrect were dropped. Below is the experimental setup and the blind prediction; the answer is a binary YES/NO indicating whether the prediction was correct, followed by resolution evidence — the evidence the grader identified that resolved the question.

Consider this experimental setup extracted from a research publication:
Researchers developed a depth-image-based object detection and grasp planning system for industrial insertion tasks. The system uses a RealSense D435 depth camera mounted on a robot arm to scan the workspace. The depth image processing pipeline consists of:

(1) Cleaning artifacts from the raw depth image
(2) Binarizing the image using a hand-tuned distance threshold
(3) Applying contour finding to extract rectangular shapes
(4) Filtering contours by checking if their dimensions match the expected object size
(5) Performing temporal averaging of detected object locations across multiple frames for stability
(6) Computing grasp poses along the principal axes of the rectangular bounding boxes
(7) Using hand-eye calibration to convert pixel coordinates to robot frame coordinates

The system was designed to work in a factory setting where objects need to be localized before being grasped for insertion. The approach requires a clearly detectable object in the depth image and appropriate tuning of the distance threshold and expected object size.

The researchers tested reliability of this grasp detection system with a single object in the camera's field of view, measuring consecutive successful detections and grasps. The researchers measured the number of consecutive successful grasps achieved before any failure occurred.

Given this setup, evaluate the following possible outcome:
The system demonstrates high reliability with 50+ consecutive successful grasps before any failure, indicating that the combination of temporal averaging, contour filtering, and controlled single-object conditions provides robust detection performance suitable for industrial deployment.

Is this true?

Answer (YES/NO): YES